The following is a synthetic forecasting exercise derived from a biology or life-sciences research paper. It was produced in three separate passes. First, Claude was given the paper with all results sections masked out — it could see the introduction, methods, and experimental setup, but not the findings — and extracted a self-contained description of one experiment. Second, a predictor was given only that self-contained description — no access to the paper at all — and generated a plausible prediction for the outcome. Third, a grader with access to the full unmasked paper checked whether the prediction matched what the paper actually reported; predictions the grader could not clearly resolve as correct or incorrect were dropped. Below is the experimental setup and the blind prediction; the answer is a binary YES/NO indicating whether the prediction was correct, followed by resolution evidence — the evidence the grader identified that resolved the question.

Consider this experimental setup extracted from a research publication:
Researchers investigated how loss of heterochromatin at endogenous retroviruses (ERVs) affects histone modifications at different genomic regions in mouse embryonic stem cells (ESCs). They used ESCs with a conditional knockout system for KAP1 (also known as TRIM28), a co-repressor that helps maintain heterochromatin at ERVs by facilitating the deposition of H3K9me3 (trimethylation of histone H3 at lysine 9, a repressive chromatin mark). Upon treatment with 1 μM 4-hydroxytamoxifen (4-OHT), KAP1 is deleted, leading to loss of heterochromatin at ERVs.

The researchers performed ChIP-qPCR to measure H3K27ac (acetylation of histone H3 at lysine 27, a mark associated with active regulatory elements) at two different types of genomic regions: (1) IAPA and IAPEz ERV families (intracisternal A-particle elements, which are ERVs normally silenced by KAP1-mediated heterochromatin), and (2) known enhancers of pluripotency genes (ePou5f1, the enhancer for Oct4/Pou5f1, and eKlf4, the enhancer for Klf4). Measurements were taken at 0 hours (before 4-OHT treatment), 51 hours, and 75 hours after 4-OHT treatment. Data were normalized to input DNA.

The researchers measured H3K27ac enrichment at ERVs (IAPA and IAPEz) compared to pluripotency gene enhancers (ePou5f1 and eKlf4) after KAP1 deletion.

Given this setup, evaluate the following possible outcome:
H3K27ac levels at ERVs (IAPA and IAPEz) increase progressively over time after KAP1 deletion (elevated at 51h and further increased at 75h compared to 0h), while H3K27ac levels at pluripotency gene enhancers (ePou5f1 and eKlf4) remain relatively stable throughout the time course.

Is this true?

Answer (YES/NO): NO